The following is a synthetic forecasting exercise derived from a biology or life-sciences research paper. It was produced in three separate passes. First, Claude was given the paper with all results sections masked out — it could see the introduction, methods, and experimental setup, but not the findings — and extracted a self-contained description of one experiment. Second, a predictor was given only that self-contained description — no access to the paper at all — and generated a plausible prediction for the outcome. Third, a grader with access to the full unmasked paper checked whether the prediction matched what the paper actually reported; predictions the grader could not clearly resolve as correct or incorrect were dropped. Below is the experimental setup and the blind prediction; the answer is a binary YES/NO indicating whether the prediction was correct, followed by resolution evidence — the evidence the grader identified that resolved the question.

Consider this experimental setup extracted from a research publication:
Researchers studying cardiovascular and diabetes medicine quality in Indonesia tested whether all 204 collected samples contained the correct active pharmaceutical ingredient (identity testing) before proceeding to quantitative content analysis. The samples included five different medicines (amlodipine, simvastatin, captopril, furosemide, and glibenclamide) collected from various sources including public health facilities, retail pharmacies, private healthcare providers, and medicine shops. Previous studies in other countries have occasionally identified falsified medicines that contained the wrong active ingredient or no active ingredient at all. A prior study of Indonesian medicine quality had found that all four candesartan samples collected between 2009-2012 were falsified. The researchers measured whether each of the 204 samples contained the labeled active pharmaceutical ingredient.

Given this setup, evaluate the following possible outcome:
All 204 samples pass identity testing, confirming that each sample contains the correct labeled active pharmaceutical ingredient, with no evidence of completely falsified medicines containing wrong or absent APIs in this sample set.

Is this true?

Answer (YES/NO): YES